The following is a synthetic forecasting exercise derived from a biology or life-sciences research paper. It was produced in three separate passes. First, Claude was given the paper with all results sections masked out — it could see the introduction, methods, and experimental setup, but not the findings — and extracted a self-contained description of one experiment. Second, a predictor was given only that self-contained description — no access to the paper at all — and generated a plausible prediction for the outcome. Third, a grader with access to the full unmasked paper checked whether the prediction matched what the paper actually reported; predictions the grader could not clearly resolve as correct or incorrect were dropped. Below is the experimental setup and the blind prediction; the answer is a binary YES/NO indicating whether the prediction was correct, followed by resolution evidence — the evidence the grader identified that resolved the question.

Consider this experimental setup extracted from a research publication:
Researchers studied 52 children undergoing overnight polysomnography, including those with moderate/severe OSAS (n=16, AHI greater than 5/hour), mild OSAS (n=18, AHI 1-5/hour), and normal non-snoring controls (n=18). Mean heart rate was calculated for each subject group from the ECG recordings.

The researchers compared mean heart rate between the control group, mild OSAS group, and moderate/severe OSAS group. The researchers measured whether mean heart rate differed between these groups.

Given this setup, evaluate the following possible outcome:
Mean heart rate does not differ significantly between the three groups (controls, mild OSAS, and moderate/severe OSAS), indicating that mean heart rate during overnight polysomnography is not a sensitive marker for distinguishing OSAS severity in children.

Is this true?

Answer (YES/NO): NO